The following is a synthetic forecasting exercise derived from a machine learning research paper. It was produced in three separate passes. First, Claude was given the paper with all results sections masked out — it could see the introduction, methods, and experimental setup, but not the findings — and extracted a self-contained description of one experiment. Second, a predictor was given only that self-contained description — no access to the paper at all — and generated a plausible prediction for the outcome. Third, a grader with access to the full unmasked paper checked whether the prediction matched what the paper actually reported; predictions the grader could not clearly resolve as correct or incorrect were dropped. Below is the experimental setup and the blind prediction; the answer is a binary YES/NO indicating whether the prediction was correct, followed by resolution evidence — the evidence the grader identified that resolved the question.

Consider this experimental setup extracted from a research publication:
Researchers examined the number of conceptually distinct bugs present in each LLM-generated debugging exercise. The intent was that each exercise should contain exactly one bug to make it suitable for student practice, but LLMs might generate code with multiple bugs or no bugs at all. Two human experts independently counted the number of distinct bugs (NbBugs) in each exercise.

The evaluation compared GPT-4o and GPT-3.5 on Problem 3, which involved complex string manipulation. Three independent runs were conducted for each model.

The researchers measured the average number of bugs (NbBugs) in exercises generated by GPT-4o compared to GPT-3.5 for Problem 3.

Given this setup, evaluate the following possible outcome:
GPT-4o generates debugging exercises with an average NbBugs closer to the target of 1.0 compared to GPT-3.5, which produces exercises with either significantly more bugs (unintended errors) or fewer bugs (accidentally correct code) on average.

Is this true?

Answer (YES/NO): YES